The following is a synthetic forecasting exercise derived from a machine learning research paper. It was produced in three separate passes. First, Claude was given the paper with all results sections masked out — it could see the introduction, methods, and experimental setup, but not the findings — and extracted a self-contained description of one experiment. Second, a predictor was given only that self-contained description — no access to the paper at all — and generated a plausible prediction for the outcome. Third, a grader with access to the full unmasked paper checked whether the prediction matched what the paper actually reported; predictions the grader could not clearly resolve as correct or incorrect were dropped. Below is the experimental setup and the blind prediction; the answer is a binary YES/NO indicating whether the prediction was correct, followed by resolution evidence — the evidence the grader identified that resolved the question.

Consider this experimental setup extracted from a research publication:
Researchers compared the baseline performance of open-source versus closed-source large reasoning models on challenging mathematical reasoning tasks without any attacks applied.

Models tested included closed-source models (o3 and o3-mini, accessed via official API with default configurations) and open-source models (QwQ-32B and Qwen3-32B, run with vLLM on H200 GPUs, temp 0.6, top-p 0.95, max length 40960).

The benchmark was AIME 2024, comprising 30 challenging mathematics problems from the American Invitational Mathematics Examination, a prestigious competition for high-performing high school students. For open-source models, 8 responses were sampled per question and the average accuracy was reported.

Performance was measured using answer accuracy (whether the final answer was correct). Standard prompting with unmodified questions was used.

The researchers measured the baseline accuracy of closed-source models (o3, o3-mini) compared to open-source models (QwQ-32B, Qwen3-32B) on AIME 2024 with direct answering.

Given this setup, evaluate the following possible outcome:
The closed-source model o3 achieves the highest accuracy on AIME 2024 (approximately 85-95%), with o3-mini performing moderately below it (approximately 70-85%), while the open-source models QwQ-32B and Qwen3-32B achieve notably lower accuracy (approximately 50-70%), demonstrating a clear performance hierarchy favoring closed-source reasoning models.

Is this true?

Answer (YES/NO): NO